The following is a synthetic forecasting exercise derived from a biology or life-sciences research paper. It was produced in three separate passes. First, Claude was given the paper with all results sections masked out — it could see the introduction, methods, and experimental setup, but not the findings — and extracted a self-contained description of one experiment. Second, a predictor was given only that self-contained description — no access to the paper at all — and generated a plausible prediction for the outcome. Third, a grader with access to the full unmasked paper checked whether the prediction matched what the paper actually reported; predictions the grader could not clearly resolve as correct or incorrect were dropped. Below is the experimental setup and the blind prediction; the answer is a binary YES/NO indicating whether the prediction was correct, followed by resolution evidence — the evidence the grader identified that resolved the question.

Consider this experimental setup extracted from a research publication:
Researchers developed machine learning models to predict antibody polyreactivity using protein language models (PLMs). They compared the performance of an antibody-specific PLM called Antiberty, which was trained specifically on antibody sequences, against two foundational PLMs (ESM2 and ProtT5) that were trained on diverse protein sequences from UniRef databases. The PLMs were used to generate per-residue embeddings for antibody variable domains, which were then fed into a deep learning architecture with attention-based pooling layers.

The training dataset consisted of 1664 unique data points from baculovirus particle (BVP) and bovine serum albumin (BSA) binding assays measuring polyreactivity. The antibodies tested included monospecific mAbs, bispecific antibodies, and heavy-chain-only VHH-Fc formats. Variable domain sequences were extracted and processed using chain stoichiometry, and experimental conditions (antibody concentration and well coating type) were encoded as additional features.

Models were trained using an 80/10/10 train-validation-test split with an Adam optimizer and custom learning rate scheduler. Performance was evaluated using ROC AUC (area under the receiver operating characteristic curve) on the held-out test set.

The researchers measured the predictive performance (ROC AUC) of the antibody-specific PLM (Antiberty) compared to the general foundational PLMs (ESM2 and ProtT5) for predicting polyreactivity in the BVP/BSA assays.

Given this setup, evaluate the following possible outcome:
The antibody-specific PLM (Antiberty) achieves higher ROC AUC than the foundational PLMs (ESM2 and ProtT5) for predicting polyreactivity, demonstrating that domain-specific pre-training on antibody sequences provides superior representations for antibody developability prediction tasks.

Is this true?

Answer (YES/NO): NO